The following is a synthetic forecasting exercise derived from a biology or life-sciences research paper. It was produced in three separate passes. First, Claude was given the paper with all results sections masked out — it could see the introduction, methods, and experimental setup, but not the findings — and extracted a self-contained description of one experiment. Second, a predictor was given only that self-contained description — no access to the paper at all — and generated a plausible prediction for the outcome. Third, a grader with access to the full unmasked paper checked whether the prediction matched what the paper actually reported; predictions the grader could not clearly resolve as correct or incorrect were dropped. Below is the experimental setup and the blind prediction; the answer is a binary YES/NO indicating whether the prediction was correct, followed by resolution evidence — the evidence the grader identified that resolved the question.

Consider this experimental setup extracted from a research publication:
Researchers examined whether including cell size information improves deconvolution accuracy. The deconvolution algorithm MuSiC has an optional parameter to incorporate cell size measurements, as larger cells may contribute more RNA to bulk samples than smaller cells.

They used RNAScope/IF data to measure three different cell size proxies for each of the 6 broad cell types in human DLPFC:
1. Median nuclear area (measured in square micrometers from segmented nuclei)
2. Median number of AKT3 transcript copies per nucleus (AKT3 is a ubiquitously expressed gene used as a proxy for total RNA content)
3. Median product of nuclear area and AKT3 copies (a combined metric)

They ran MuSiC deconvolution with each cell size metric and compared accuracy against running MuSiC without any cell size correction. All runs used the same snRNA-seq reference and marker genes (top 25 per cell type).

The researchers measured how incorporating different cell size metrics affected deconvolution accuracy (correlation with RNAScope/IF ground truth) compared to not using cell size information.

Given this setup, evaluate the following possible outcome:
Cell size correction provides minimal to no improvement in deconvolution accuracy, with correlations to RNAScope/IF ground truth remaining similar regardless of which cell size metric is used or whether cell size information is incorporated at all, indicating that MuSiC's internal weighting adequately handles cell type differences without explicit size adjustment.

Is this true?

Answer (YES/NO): NO